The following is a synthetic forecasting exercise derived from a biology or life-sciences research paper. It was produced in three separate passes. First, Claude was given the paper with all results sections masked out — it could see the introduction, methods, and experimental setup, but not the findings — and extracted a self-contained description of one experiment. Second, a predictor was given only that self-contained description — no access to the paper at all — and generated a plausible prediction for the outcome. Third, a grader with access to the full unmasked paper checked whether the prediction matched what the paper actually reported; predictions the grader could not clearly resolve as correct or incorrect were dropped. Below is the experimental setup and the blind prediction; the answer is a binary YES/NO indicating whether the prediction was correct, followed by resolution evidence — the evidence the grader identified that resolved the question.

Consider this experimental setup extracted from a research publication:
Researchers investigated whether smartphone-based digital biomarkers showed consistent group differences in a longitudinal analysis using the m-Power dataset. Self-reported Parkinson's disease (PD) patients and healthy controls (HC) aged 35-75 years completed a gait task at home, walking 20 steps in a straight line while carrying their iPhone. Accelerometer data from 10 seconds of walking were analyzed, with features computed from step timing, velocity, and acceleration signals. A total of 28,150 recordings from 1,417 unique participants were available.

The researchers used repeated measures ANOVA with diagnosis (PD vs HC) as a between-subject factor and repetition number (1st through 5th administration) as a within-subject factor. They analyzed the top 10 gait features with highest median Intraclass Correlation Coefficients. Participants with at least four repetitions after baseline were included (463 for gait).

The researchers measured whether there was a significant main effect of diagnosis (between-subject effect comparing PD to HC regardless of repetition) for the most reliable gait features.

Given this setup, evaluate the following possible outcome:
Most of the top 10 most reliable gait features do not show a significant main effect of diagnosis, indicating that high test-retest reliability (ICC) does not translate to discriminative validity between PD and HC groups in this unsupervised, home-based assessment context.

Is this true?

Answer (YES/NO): YES